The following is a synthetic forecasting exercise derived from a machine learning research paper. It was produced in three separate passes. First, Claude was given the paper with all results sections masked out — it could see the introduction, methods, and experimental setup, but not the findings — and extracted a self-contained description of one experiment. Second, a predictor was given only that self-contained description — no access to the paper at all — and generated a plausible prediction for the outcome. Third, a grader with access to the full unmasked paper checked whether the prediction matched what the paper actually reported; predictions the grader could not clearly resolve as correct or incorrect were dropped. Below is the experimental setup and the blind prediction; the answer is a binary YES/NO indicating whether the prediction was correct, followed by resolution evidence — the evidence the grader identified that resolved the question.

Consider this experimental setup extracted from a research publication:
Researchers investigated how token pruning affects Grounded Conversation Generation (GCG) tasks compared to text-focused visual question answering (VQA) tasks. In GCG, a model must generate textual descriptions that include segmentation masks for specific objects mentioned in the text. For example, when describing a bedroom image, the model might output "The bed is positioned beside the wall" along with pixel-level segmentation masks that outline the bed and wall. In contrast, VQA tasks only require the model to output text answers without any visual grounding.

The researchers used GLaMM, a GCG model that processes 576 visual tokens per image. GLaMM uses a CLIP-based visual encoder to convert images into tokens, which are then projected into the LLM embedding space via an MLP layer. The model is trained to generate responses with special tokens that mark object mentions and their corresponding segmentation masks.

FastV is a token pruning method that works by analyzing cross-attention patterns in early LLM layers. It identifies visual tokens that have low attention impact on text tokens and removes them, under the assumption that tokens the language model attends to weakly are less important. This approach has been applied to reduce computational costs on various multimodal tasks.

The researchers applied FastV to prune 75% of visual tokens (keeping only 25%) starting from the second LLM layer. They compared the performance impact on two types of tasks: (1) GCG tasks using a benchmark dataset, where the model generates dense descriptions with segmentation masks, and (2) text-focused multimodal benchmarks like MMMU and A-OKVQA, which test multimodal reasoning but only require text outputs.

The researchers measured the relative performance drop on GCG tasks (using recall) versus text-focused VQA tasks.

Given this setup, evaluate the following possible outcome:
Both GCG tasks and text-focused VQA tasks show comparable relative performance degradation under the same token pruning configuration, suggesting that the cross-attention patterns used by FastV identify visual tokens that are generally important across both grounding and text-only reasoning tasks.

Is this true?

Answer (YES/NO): NO